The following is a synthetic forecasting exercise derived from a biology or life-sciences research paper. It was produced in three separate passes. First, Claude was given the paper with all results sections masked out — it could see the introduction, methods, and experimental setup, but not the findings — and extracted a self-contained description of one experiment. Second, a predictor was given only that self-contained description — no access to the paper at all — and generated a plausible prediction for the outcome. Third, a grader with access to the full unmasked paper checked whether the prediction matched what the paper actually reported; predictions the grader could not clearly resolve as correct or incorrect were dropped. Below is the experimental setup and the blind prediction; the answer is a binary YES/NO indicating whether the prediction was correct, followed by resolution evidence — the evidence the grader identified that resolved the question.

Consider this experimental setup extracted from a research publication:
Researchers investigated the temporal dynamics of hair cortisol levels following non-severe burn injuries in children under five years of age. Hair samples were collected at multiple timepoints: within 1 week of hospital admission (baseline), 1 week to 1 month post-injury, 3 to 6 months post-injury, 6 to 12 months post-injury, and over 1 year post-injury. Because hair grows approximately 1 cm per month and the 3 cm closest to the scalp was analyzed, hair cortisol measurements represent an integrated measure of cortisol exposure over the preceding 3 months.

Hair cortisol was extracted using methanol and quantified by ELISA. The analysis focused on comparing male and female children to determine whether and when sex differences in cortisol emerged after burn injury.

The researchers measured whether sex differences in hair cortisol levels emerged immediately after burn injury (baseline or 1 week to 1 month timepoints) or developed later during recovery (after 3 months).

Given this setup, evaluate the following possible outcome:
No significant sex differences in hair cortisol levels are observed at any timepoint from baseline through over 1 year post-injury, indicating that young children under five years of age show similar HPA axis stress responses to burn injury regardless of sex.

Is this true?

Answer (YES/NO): NO